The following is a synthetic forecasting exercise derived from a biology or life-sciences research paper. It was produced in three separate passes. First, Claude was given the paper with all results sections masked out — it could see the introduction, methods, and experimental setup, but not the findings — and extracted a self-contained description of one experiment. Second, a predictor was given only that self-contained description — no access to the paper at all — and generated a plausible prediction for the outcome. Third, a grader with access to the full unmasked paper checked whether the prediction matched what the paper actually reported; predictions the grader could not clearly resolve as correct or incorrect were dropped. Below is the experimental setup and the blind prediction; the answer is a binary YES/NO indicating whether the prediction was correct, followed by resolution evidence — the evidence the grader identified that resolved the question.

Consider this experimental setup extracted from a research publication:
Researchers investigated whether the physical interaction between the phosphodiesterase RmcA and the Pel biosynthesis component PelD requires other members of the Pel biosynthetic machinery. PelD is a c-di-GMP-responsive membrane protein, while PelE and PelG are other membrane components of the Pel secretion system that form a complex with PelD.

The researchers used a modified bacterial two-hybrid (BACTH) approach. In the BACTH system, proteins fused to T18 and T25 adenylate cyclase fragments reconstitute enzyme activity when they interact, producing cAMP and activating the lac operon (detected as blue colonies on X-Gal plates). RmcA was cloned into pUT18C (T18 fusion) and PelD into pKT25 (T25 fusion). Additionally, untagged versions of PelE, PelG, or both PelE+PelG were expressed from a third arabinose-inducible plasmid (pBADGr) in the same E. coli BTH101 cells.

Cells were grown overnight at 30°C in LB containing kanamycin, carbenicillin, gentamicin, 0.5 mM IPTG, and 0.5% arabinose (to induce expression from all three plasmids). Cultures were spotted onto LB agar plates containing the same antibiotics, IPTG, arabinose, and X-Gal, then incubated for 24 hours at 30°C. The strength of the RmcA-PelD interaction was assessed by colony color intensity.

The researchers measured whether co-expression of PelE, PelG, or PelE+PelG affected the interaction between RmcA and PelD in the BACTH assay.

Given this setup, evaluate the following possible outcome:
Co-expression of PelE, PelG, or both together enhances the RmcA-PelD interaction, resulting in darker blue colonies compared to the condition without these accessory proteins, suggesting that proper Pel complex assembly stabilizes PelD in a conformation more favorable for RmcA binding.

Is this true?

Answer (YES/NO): NO